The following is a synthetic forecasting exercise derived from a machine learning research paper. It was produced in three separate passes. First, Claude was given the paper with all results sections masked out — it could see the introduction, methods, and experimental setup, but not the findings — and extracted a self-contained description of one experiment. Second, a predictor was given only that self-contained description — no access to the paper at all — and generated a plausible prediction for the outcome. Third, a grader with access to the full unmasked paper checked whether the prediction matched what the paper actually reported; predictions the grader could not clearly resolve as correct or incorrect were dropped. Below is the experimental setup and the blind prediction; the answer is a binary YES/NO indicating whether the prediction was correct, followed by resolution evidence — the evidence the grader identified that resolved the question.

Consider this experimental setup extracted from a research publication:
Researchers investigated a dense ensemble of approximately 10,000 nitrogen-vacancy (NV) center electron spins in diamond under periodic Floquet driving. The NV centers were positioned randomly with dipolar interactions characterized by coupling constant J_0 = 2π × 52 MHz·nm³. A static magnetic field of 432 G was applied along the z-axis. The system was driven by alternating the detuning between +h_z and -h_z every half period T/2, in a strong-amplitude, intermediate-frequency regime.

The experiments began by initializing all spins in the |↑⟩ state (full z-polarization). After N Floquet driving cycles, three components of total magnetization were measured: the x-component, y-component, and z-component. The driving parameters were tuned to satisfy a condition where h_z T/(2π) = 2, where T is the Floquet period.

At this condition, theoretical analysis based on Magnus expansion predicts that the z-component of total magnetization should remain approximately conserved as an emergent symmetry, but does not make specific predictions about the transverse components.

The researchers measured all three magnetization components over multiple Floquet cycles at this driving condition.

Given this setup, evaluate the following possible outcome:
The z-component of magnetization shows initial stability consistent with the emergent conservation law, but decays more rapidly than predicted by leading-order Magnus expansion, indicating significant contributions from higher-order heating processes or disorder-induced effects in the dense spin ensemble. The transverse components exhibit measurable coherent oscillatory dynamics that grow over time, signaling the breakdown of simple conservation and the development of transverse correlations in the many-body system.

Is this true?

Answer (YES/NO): NO